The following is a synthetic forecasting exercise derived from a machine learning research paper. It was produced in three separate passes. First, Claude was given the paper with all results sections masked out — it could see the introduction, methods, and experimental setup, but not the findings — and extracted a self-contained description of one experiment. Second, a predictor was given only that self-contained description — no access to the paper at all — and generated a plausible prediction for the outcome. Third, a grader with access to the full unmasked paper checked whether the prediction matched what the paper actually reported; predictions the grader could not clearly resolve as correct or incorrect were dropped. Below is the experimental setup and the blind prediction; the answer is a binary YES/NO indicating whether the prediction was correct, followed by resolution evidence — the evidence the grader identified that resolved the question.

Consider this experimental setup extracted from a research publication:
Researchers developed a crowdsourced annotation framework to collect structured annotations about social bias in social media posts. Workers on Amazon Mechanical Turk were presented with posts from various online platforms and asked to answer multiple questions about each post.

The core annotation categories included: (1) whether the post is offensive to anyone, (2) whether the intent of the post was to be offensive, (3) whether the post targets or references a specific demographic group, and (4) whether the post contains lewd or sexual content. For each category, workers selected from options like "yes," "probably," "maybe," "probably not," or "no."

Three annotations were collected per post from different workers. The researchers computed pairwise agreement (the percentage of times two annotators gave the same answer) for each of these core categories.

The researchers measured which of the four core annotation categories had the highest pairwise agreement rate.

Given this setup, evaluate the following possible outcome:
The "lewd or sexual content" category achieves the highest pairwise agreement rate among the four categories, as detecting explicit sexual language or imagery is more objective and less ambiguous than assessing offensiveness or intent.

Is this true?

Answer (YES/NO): YES